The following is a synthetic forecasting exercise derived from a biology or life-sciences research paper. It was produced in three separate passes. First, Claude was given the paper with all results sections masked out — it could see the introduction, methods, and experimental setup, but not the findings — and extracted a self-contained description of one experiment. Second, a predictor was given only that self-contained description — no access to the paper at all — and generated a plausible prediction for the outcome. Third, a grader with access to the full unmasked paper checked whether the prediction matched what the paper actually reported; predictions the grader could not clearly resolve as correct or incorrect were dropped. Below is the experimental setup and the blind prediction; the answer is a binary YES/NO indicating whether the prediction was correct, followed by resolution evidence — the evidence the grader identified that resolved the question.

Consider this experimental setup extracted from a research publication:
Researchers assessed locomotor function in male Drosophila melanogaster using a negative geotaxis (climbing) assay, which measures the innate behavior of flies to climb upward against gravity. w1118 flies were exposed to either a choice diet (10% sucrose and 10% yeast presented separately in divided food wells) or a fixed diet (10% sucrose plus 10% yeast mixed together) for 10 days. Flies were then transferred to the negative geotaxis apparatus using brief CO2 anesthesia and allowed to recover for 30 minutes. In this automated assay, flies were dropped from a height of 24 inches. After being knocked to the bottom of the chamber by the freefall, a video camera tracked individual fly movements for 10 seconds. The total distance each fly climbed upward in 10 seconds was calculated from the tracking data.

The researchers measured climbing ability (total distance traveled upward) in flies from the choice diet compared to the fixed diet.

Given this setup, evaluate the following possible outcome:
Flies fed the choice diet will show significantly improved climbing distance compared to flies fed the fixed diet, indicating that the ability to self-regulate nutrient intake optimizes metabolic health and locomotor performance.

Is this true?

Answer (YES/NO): NO